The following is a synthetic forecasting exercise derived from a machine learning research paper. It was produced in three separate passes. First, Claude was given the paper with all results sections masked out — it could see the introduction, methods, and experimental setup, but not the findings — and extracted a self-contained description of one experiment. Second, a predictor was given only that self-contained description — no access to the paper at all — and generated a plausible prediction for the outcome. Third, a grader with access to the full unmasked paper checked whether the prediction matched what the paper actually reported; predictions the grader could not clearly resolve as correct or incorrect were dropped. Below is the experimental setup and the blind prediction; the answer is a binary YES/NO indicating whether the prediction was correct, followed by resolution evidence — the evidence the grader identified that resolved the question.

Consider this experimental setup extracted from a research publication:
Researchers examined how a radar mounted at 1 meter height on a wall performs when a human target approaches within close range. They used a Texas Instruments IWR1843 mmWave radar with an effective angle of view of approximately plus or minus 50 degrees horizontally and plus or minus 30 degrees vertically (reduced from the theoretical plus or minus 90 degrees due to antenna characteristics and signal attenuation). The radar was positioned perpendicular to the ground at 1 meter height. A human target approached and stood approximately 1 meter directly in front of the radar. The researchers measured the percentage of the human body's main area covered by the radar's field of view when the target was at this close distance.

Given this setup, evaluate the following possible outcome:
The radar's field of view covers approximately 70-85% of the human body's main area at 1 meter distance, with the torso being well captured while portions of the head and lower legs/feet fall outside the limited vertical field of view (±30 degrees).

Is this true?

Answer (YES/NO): NO